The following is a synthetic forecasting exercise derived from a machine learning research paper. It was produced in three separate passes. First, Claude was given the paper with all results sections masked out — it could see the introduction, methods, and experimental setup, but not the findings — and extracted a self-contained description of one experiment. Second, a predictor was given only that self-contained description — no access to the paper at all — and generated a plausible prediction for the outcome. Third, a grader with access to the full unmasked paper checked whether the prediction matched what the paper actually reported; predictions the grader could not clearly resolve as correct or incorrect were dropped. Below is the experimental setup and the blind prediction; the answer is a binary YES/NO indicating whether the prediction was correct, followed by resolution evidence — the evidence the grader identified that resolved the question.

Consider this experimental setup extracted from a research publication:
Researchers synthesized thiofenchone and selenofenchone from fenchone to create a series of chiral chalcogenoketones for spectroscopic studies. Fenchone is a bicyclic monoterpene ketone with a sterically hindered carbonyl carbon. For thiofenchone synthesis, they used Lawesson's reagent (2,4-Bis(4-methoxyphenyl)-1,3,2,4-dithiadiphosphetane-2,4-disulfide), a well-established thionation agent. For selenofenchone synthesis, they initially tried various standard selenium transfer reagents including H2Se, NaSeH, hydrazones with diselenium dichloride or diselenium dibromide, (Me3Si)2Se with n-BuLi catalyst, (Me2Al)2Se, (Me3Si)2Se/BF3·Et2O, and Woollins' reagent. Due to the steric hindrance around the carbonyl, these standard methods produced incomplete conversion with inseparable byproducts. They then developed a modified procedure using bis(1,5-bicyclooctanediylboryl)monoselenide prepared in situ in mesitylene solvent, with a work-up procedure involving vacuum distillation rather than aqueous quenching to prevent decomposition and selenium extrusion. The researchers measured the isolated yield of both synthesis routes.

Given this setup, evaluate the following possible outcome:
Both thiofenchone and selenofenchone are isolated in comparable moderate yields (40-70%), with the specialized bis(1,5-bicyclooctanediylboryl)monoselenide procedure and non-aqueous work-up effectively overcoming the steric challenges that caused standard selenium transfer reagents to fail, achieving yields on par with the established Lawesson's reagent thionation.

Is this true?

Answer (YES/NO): NO